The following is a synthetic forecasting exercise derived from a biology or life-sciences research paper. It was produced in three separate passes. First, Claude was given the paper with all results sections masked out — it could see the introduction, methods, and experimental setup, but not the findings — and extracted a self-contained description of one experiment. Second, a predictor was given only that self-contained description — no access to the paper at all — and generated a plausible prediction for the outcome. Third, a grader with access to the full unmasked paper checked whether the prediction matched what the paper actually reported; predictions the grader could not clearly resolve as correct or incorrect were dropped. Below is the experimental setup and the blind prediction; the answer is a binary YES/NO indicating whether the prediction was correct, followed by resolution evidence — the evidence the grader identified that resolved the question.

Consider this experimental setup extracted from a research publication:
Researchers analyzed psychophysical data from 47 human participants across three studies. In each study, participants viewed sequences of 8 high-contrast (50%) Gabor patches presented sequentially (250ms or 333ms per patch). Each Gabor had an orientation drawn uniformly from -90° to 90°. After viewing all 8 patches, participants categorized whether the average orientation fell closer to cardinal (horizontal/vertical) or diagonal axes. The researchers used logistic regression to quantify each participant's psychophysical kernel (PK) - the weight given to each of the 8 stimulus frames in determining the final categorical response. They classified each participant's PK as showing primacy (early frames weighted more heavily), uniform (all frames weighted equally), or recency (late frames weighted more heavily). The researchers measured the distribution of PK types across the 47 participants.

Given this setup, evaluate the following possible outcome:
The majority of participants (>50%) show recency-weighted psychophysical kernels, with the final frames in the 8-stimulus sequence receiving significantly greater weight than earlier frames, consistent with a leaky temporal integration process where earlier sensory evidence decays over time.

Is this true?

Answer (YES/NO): NO